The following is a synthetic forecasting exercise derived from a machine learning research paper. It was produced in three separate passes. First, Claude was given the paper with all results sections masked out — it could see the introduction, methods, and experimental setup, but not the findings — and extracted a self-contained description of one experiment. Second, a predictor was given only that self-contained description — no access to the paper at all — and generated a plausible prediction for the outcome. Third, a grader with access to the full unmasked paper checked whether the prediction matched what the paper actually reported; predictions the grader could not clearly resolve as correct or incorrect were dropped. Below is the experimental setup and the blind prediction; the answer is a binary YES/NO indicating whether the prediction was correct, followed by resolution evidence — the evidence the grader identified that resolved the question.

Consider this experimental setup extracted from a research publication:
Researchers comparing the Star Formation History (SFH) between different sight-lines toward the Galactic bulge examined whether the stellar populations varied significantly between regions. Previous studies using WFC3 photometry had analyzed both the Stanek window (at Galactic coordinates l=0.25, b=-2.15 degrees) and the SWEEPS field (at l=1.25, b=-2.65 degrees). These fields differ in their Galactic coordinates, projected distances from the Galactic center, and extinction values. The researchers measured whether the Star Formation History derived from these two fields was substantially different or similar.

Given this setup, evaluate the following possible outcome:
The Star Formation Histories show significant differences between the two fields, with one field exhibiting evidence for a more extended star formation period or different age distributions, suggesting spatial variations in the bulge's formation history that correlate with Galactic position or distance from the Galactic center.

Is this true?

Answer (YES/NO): NO